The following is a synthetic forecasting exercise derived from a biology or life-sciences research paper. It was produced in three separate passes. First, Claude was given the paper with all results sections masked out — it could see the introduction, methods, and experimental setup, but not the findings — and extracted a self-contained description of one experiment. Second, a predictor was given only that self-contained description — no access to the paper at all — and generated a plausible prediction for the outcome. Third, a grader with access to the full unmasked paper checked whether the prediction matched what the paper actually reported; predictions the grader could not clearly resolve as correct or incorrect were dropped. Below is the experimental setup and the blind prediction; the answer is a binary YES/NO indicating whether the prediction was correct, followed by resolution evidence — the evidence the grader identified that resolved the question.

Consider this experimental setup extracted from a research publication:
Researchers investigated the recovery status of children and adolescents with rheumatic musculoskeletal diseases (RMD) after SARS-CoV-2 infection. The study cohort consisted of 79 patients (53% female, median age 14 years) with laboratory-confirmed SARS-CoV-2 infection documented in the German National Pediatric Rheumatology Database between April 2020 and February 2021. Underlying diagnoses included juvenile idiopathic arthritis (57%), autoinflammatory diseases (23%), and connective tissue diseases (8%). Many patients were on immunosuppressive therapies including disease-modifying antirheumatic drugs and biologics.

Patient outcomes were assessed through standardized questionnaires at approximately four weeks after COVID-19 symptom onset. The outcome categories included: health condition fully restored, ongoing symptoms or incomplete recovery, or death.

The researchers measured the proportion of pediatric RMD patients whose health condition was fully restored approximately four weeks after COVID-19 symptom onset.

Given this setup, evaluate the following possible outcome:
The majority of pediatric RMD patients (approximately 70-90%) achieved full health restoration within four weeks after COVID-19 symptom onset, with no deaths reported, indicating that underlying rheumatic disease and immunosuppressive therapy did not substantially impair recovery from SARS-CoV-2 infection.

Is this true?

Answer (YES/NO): NO